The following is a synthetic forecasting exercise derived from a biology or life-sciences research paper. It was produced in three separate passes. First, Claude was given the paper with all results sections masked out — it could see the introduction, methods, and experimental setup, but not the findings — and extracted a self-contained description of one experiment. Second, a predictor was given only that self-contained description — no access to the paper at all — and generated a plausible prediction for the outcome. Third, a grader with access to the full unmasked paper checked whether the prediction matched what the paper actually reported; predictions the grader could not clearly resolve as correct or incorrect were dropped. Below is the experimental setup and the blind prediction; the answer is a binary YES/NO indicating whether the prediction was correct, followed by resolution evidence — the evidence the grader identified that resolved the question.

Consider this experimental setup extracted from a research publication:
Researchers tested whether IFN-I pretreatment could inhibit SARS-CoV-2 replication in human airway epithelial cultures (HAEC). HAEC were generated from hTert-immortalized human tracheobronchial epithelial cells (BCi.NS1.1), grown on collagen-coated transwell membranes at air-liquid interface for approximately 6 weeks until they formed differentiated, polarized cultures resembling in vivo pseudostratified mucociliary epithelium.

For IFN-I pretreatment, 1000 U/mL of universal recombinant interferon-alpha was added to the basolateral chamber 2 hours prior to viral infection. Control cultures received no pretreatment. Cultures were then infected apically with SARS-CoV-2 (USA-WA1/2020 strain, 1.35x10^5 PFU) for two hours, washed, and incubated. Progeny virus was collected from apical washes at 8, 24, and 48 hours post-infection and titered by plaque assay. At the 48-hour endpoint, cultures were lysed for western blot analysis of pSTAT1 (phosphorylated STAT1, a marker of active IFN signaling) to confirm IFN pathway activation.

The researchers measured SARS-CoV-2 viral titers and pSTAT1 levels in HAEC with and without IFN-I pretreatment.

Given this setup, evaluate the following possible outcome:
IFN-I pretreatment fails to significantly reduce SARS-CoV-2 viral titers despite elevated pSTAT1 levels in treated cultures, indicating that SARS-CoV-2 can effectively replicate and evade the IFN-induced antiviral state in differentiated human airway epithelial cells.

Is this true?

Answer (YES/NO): NO